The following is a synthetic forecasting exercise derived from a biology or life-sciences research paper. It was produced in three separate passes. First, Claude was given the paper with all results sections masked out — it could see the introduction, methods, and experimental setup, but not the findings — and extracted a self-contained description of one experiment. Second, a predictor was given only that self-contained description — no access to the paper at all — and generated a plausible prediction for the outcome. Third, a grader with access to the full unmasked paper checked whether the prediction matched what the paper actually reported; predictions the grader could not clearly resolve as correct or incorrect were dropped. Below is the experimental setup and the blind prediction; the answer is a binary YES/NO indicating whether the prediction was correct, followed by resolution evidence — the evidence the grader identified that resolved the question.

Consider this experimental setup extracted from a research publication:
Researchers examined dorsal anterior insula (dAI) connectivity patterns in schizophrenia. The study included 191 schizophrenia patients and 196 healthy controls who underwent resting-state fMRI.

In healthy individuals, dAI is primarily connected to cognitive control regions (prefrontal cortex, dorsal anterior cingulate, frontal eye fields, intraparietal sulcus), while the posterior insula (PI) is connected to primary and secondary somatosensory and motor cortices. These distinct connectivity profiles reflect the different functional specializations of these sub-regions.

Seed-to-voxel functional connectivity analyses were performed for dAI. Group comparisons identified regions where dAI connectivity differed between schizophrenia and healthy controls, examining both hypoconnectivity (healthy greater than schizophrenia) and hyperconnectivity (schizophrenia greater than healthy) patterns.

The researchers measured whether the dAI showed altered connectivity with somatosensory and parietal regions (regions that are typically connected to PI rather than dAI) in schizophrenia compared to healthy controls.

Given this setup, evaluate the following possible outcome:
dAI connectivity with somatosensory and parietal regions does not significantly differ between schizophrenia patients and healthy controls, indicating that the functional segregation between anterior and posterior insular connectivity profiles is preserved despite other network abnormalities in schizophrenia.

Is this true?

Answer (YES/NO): NO